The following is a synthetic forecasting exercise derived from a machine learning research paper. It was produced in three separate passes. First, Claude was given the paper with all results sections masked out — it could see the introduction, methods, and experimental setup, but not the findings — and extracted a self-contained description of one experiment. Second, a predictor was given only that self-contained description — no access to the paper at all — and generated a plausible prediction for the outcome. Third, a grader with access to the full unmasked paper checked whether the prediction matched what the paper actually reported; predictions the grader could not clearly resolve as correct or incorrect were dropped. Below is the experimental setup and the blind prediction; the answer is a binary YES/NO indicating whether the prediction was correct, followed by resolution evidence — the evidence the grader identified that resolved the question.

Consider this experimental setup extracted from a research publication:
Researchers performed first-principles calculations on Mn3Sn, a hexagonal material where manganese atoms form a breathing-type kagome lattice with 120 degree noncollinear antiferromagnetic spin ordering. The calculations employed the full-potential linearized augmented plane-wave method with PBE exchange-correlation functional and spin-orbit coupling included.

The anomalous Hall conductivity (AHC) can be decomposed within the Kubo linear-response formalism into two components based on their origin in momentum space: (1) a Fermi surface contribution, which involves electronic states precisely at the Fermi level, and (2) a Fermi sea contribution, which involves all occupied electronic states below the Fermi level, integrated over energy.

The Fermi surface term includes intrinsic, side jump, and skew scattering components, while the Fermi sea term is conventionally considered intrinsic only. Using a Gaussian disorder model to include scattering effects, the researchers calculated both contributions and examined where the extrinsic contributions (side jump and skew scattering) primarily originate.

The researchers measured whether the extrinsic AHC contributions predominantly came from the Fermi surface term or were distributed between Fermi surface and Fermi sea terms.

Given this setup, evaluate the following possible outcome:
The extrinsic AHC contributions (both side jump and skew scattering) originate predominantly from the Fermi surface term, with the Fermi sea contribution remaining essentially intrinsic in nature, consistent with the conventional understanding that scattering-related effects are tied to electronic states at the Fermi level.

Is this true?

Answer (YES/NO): YES